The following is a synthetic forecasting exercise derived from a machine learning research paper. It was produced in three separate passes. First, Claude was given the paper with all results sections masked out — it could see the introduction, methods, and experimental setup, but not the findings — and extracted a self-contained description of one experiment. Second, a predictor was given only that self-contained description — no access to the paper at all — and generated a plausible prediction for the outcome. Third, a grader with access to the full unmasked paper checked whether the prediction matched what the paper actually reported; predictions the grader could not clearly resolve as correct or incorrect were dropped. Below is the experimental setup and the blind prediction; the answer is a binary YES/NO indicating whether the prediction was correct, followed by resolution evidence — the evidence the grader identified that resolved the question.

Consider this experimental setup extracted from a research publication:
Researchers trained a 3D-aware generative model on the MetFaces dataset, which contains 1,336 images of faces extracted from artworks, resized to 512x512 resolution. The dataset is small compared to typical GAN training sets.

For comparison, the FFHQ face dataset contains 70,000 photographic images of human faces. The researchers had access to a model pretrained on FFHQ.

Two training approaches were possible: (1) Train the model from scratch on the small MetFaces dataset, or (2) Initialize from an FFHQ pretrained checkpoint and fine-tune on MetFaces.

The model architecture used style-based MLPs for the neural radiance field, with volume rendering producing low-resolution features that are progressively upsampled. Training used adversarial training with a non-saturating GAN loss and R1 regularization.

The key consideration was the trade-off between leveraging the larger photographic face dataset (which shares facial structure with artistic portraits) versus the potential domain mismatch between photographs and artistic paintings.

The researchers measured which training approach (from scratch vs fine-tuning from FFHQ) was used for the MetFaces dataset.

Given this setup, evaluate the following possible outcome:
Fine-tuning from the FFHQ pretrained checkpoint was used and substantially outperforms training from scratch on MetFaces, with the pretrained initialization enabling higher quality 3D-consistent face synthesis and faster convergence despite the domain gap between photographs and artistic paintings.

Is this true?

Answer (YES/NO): NO